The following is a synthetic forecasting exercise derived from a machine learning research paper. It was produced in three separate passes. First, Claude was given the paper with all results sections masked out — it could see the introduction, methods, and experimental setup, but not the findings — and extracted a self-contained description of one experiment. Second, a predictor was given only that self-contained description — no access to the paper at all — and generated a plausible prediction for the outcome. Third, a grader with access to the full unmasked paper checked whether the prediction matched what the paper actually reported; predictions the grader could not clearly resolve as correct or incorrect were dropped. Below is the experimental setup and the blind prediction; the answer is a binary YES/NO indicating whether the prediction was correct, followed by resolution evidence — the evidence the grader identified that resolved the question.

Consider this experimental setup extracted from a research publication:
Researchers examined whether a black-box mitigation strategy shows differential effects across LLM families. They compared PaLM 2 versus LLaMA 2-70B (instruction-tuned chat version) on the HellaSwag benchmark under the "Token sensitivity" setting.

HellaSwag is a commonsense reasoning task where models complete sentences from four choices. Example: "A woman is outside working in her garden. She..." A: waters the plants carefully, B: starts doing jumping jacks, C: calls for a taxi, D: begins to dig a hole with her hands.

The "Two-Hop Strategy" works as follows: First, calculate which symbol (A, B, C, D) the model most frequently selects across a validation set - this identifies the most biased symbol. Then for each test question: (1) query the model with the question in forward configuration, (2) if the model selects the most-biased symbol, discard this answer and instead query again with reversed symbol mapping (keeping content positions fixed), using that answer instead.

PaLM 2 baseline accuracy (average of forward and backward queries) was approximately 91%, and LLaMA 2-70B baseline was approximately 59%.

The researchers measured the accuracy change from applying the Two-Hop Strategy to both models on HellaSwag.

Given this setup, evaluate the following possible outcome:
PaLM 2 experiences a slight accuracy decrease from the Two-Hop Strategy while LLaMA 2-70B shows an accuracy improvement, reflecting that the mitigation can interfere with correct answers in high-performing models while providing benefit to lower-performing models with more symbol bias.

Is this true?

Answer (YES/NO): NO